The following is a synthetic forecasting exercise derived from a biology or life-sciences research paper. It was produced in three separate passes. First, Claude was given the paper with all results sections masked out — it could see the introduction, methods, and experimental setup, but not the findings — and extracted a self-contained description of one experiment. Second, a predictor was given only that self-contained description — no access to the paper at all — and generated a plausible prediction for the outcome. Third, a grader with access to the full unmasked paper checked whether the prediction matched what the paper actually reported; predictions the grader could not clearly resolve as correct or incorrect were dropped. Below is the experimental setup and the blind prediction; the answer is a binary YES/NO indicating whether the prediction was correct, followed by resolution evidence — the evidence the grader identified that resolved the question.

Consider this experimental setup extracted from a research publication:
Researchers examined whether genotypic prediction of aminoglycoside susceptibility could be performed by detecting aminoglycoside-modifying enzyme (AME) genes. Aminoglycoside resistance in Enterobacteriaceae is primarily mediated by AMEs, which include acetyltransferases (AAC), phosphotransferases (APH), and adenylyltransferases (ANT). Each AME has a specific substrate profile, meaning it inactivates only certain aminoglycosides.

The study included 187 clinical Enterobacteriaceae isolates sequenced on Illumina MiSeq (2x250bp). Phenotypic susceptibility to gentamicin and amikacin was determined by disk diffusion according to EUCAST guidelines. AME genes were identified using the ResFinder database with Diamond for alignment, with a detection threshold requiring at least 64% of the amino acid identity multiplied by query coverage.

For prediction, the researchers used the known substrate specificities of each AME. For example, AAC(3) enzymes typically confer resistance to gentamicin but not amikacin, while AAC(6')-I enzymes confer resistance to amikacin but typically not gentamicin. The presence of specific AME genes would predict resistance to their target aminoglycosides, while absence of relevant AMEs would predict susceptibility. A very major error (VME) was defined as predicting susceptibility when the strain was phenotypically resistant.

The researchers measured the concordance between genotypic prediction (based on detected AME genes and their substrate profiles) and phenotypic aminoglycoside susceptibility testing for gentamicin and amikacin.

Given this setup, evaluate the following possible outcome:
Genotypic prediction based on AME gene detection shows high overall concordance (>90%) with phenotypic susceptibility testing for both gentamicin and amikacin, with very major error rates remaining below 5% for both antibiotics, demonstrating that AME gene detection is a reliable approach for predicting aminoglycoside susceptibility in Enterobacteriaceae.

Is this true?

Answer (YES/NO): YES